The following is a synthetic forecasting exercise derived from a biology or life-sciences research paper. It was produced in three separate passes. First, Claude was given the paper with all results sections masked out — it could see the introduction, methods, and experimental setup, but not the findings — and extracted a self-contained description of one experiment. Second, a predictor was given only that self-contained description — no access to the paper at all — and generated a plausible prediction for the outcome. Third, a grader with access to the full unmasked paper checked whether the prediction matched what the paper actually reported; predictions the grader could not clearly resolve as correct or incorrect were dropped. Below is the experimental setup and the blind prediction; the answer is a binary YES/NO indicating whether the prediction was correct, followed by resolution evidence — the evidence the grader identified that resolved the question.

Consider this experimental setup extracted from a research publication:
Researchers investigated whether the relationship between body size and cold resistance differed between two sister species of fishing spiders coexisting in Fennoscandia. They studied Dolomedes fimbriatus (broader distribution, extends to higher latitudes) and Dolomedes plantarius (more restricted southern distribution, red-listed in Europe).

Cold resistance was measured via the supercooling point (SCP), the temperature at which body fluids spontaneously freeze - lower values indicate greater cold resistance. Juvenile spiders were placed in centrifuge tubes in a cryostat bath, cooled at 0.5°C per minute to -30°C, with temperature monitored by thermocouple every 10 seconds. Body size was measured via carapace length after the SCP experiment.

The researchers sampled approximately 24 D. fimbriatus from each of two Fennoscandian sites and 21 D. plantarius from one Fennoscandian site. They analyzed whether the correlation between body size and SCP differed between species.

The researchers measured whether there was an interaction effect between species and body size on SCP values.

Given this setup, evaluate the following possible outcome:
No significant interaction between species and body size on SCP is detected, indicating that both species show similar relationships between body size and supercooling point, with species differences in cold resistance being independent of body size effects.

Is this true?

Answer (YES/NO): YES